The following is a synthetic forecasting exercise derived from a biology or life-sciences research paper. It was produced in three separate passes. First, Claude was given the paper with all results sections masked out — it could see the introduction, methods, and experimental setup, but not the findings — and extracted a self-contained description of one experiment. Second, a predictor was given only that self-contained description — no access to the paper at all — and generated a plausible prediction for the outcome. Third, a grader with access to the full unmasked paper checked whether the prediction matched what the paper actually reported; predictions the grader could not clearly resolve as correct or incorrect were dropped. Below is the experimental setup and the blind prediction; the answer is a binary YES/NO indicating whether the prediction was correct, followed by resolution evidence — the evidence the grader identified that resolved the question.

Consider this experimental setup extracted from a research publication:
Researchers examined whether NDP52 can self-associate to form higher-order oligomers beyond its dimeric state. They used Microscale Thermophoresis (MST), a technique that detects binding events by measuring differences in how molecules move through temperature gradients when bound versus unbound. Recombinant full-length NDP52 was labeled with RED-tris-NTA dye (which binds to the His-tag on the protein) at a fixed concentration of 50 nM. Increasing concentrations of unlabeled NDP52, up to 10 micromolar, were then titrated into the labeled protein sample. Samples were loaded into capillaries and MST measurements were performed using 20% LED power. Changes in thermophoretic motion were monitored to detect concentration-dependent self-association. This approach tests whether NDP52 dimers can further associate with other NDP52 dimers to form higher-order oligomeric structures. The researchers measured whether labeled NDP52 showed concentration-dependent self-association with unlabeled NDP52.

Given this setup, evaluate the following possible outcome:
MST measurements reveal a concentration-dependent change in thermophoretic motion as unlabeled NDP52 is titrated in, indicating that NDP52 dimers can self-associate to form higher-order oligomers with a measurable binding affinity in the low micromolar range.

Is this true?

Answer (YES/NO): NO